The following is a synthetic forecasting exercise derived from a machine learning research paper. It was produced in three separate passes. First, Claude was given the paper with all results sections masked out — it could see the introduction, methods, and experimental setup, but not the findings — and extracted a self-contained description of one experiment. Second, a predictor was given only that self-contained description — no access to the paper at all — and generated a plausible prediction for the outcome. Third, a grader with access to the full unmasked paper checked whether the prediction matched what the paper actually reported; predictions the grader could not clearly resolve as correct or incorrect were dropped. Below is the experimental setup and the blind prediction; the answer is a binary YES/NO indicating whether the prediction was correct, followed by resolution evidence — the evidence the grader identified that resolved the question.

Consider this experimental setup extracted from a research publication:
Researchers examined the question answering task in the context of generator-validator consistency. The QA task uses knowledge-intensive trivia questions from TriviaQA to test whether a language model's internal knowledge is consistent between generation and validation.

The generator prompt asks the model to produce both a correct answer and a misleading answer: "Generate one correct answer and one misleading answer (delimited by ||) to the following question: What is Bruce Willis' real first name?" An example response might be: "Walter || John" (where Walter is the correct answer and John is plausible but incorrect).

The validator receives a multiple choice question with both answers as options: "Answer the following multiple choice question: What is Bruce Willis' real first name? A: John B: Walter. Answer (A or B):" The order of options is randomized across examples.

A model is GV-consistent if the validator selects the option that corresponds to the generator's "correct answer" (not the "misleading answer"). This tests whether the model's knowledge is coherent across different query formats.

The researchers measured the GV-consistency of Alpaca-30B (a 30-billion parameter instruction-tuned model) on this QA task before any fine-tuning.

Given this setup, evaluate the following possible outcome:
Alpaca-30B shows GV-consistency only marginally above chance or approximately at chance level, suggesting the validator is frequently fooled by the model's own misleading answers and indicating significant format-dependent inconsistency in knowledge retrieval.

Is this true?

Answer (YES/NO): NO